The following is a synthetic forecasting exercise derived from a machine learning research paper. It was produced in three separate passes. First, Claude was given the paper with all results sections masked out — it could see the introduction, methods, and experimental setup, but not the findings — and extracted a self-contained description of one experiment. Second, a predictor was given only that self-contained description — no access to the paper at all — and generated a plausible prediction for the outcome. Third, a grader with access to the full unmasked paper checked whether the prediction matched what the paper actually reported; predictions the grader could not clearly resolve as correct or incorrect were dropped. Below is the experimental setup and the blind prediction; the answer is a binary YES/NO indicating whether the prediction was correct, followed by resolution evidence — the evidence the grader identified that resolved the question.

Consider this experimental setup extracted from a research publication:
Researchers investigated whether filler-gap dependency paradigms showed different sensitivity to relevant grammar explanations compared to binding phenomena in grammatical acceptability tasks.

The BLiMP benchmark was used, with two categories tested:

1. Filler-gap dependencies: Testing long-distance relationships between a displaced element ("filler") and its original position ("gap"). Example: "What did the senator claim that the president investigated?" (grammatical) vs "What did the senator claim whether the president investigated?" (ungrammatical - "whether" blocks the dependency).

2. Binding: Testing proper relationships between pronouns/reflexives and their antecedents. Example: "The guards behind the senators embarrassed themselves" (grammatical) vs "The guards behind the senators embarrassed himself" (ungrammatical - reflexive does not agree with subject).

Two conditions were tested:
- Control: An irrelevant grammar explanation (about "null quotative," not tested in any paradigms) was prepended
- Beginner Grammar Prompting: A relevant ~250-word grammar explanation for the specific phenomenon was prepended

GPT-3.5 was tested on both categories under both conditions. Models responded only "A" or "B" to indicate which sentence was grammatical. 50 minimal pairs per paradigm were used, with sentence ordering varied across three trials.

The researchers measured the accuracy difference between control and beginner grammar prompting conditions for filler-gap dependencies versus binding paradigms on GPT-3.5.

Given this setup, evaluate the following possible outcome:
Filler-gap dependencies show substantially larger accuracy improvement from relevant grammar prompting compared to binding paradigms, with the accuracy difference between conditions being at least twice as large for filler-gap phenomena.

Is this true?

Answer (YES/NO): YES